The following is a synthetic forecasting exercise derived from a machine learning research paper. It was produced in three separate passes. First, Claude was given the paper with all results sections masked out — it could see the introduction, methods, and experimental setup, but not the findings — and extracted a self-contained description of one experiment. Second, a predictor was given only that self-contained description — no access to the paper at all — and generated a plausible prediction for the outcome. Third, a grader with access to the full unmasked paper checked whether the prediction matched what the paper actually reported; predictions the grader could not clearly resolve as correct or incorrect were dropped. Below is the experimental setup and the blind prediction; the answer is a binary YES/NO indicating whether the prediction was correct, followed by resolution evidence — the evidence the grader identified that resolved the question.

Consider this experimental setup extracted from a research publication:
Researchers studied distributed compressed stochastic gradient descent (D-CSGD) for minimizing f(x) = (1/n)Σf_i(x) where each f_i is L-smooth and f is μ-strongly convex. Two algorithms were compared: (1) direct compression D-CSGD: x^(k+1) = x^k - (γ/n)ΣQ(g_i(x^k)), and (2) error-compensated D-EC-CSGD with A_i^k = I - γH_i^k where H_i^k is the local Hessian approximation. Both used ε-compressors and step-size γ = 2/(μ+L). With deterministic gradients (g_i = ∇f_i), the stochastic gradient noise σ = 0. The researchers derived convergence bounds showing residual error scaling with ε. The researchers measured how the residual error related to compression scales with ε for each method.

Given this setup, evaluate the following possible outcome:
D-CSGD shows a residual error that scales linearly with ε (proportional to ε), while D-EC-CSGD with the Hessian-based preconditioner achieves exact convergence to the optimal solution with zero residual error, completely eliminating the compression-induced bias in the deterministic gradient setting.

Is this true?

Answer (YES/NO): NO